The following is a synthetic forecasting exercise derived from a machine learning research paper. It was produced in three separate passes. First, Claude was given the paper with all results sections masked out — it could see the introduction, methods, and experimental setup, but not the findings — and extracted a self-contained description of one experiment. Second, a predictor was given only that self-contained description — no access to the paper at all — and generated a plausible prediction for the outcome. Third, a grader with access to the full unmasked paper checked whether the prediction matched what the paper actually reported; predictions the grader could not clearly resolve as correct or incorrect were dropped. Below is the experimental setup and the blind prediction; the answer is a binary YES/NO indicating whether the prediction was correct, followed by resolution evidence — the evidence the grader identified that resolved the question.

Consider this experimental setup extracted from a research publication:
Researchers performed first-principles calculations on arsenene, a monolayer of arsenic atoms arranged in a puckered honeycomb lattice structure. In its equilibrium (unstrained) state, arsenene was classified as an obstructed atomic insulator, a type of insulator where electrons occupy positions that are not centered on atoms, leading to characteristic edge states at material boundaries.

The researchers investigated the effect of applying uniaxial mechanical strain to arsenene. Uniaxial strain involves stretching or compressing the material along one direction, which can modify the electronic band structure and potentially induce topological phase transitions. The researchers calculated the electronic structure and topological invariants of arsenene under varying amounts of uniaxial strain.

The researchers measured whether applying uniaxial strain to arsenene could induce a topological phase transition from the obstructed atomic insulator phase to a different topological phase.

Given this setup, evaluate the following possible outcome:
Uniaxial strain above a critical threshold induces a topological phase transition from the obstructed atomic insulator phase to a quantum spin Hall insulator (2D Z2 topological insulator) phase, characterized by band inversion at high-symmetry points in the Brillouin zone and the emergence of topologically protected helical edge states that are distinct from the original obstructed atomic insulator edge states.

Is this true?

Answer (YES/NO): NO